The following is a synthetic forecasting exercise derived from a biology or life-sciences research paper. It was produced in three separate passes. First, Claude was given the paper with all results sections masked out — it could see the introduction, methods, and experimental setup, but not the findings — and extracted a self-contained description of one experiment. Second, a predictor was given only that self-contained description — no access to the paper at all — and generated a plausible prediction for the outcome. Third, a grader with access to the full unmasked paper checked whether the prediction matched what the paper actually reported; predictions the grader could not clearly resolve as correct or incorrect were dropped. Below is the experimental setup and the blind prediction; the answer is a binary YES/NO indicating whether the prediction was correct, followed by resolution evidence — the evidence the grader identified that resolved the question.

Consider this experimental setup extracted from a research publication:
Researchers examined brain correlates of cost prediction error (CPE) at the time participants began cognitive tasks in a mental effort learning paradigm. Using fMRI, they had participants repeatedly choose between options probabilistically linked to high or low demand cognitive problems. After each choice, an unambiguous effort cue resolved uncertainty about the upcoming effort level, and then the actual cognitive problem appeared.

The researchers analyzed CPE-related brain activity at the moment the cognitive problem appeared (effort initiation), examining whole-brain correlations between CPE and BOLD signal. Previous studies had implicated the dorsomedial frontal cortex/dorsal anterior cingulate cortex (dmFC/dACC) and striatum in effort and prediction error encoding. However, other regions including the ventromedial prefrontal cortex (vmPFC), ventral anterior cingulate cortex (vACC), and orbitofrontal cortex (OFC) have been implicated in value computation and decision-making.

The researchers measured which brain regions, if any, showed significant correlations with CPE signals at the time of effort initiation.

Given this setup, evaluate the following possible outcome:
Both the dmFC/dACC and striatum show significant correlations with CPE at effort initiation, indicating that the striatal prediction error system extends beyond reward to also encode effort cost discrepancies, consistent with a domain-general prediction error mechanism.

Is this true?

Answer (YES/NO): NO